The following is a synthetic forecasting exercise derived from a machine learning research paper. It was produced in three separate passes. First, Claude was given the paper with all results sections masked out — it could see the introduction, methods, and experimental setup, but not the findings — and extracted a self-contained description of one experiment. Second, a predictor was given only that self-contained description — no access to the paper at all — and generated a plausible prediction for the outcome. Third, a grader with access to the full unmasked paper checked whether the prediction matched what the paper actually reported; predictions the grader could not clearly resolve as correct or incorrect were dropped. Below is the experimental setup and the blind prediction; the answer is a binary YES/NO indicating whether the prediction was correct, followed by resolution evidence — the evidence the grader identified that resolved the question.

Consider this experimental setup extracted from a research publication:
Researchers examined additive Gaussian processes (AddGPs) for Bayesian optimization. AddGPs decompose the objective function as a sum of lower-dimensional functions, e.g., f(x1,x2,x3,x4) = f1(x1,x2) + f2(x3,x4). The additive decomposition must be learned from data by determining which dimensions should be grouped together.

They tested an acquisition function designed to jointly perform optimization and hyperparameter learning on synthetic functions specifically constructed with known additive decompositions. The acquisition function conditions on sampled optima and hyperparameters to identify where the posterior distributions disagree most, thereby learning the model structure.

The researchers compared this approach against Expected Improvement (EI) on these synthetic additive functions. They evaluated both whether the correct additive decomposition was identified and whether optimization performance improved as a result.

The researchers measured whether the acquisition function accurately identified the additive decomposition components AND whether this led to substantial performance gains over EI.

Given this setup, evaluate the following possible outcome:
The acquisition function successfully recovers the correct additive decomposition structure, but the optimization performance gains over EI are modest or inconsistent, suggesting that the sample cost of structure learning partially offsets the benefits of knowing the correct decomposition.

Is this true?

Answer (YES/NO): YES